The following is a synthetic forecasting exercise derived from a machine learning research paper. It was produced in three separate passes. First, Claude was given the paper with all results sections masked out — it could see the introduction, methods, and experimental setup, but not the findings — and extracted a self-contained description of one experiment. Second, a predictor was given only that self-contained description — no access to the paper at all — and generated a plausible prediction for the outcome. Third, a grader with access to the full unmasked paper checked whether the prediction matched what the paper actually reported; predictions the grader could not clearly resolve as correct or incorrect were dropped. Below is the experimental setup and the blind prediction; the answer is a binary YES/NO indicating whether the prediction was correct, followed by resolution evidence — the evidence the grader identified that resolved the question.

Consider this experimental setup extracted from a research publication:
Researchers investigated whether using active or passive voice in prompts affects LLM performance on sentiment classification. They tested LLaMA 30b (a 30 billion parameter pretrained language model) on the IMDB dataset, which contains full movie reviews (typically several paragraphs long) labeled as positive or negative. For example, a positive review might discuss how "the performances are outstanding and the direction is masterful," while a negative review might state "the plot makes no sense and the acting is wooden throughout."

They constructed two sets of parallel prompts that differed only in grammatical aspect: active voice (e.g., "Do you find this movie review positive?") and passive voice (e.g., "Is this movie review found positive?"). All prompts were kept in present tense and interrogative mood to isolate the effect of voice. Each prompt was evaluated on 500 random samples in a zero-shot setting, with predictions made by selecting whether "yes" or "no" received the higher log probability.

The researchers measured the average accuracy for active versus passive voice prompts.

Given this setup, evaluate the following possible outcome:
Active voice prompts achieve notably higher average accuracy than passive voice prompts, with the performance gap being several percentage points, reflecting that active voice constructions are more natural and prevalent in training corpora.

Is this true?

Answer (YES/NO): NO